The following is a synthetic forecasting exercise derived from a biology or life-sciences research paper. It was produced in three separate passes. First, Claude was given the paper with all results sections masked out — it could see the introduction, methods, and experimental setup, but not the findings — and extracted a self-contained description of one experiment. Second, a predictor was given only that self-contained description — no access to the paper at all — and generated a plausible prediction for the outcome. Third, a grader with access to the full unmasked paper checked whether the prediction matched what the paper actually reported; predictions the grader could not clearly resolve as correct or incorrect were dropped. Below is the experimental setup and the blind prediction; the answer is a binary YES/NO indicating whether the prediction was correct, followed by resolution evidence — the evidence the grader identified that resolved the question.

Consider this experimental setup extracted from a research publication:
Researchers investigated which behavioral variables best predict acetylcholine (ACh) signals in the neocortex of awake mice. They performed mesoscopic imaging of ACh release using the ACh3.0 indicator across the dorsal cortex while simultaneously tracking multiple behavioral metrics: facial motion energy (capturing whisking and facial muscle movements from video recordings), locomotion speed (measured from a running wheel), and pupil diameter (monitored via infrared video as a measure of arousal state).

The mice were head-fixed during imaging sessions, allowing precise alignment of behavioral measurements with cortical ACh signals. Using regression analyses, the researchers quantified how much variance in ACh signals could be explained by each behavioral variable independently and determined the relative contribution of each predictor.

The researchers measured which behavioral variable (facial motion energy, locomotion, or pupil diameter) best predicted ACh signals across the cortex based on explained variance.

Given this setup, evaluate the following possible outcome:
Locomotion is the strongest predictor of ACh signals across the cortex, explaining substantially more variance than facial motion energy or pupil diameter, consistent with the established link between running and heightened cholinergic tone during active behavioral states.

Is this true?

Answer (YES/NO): NO